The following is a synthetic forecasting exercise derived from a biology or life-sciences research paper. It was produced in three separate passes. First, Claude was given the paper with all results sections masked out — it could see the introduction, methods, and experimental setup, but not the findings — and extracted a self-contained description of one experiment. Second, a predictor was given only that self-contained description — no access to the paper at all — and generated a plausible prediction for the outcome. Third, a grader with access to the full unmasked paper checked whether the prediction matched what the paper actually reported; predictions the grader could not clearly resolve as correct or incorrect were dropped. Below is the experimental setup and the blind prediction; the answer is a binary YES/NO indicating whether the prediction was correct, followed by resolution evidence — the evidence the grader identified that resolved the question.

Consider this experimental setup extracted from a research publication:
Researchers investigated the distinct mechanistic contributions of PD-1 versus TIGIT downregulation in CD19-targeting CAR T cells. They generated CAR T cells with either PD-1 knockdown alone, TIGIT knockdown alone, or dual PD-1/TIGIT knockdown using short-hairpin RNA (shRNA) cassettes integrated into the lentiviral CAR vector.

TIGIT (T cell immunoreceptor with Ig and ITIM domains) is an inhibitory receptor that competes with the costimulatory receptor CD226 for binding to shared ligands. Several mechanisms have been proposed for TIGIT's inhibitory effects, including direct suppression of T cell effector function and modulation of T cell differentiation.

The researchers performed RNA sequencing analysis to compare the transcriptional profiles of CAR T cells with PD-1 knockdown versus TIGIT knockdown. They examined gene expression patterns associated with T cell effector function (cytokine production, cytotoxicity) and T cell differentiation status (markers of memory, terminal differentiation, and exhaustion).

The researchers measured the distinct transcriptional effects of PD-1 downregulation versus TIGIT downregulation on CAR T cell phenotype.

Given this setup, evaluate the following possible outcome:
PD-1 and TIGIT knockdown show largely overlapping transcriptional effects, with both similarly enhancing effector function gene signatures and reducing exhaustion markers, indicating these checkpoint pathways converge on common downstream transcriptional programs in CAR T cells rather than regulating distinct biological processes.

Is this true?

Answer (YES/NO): NO